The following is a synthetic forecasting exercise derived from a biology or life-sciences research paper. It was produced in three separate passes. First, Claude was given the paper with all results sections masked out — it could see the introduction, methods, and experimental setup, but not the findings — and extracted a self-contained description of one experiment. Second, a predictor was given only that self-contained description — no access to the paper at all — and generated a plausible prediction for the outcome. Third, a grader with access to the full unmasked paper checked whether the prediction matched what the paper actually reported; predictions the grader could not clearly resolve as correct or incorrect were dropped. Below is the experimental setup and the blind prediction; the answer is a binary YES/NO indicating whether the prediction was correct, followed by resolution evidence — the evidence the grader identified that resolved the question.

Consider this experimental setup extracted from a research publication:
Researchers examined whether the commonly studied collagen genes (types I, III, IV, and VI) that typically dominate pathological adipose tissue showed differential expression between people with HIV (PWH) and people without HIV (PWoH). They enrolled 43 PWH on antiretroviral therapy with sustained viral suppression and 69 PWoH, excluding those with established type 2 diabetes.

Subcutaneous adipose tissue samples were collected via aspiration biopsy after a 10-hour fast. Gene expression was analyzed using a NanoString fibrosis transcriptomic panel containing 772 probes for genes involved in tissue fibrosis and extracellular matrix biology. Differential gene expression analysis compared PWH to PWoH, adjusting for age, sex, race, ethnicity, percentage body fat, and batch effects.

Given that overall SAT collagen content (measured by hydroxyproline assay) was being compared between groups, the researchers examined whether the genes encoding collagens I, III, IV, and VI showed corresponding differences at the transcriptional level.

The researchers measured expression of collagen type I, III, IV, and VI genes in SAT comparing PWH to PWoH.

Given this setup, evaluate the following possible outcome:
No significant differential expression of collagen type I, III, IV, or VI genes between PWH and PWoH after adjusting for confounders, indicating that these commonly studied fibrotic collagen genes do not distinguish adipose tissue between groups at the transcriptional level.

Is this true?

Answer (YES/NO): YES